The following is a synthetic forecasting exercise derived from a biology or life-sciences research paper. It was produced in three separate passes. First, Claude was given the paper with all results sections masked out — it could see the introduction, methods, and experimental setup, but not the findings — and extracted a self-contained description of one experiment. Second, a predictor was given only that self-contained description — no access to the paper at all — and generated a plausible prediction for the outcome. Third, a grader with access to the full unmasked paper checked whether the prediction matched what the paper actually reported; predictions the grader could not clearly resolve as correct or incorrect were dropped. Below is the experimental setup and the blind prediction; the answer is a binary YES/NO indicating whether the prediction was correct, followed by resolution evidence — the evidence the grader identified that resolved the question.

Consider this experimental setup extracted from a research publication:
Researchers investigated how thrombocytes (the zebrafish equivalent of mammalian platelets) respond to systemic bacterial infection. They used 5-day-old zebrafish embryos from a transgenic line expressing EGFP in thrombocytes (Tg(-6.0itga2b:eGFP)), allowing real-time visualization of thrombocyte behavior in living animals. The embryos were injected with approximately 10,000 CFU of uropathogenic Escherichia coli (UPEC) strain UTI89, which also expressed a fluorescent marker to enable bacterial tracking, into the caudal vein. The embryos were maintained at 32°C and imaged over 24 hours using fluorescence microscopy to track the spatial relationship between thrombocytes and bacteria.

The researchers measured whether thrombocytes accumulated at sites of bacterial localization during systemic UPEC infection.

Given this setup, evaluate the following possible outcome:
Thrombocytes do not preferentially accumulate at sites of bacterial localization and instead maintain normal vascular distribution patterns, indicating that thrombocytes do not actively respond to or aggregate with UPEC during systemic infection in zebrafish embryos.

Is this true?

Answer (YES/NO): NO